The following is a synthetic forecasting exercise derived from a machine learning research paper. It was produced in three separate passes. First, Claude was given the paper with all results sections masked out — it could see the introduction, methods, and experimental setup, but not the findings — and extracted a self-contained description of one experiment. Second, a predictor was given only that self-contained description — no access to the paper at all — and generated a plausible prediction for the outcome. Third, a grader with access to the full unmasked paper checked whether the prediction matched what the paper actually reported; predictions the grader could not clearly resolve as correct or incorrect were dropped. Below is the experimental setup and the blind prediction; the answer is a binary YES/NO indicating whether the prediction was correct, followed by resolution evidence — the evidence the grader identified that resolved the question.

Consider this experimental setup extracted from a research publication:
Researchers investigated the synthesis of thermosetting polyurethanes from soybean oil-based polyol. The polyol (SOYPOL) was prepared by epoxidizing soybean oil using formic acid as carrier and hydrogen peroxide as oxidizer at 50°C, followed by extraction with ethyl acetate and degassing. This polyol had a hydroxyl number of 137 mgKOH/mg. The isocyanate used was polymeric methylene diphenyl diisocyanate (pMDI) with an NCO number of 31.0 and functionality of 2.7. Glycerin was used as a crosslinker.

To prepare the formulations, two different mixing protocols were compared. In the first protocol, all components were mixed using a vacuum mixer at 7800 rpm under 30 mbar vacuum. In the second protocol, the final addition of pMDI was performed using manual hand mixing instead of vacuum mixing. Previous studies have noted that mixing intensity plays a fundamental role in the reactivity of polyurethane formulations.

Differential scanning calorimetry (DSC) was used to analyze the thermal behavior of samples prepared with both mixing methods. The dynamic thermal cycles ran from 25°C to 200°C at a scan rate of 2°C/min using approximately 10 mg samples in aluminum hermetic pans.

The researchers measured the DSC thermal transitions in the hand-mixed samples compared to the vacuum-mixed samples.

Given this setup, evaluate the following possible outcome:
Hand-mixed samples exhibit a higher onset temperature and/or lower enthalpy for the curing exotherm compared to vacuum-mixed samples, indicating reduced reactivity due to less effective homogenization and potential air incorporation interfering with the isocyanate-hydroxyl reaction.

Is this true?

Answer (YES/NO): NO